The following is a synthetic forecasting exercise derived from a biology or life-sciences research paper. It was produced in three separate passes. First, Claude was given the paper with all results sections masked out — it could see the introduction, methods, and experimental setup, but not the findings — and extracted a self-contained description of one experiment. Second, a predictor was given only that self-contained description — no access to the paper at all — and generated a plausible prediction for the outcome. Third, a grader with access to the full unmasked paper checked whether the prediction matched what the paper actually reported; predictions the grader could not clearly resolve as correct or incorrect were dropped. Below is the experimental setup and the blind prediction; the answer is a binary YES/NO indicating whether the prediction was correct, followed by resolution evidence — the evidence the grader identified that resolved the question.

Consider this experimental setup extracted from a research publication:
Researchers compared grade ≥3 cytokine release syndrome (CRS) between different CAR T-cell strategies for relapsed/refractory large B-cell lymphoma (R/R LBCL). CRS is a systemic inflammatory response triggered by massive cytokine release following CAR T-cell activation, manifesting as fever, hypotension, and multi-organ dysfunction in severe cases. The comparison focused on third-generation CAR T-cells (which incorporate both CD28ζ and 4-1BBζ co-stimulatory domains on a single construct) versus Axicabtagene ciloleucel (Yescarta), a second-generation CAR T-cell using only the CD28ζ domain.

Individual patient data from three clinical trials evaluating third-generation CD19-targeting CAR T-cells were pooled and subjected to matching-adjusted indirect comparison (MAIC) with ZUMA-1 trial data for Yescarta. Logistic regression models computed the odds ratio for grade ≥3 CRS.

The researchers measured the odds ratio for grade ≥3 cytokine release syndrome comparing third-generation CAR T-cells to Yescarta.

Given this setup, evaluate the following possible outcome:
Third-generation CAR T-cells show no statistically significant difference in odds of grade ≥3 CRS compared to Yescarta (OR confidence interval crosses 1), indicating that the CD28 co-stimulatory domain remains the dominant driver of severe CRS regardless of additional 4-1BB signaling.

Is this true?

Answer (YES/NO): YES